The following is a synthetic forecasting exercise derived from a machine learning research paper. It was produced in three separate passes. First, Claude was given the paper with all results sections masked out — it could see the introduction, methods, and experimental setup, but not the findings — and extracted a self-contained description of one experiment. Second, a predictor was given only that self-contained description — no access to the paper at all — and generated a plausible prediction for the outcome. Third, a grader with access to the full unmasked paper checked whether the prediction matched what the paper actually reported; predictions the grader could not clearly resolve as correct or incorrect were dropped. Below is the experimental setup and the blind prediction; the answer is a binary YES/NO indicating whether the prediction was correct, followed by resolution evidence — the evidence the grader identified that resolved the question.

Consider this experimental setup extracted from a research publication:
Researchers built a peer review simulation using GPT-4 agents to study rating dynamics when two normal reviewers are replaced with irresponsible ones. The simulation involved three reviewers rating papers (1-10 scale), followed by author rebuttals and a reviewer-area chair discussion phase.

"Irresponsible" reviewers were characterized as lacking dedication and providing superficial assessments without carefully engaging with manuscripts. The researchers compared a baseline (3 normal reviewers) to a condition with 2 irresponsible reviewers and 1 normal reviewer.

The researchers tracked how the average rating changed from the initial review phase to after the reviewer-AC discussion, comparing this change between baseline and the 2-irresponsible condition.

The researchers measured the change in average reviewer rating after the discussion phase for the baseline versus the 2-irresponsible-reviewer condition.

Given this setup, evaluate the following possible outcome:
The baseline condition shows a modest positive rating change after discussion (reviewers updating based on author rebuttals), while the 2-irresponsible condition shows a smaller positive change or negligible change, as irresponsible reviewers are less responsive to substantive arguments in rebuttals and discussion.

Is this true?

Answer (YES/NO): NO